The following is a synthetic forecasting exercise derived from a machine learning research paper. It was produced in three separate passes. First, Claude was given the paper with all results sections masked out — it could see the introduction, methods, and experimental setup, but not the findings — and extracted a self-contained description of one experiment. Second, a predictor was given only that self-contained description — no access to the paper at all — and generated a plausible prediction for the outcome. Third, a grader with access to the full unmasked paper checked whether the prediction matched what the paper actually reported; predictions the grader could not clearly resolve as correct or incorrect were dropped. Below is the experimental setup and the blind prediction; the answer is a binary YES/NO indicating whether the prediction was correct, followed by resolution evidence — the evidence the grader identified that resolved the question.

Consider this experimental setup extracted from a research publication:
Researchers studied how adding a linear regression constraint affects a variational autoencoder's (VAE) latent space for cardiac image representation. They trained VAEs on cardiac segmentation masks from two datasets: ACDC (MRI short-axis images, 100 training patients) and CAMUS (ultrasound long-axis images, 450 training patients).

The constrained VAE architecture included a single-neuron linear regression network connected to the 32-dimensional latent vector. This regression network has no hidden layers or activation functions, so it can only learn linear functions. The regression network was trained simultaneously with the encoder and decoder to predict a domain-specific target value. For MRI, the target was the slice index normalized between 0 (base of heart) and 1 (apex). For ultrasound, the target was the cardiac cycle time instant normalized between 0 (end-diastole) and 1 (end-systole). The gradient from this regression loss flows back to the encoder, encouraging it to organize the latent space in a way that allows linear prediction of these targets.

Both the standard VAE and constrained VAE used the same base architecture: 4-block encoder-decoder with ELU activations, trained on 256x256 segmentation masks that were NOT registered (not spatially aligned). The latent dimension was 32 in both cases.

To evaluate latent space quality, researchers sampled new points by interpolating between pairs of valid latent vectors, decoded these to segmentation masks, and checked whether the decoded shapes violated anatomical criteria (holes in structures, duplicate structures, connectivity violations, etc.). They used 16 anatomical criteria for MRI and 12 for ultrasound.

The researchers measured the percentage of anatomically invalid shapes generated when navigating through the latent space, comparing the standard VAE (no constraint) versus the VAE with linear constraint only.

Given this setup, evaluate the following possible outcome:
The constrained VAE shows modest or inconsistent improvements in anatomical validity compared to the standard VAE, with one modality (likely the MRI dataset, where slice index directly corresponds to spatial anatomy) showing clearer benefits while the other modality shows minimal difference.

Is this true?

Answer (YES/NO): NO